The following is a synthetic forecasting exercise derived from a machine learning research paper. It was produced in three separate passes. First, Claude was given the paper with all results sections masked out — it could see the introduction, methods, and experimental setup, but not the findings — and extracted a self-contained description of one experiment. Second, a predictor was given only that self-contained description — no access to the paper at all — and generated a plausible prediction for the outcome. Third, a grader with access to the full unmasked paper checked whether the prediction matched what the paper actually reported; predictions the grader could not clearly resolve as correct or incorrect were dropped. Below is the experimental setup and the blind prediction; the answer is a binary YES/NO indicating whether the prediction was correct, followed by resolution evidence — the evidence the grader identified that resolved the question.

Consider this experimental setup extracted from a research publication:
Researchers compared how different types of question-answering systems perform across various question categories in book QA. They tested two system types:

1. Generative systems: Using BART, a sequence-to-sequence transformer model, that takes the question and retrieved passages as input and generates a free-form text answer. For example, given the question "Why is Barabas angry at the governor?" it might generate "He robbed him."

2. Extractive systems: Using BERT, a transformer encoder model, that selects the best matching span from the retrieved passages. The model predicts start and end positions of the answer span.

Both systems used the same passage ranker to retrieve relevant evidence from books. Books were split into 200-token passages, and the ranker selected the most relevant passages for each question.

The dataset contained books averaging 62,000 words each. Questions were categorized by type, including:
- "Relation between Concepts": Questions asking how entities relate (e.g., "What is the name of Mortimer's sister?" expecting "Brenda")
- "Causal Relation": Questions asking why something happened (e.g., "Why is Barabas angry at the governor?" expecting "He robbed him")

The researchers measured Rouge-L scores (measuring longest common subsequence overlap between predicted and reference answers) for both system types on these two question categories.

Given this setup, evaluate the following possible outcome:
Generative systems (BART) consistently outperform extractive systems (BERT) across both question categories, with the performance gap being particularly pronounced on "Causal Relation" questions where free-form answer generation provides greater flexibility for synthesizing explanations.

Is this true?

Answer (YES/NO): NO